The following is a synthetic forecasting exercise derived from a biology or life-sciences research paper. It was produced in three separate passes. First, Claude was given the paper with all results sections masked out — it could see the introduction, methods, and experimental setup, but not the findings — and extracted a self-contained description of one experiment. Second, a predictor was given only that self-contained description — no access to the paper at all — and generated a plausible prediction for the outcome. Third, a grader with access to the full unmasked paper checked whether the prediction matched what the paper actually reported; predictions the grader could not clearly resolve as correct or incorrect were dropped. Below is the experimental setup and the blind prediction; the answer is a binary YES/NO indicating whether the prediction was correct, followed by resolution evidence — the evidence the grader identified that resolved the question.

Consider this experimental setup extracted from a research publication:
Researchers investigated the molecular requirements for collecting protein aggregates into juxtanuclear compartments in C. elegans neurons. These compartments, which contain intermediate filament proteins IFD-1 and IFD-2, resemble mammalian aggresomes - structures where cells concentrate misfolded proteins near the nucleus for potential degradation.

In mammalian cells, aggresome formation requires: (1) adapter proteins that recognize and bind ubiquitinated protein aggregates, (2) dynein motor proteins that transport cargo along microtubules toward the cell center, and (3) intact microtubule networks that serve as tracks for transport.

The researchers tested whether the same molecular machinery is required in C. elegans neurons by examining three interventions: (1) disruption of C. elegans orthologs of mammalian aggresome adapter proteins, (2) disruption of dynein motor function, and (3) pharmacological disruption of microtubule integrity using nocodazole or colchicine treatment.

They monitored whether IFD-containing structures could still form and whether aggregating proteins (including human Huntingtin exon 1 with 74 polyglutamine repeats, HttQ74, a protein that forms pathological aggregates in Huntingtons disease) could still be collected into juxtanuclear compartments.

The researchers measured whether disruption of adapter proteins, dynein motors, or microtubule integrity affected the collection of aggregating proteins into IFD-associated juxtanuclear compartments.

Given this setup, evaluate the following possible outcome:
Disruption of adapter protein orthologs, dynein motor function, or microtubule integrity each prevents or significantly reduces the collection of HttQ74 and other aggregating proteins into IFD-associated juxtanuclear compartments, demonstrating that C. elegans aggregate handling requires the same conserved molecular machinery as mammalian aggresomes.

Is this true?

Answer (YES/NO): NO